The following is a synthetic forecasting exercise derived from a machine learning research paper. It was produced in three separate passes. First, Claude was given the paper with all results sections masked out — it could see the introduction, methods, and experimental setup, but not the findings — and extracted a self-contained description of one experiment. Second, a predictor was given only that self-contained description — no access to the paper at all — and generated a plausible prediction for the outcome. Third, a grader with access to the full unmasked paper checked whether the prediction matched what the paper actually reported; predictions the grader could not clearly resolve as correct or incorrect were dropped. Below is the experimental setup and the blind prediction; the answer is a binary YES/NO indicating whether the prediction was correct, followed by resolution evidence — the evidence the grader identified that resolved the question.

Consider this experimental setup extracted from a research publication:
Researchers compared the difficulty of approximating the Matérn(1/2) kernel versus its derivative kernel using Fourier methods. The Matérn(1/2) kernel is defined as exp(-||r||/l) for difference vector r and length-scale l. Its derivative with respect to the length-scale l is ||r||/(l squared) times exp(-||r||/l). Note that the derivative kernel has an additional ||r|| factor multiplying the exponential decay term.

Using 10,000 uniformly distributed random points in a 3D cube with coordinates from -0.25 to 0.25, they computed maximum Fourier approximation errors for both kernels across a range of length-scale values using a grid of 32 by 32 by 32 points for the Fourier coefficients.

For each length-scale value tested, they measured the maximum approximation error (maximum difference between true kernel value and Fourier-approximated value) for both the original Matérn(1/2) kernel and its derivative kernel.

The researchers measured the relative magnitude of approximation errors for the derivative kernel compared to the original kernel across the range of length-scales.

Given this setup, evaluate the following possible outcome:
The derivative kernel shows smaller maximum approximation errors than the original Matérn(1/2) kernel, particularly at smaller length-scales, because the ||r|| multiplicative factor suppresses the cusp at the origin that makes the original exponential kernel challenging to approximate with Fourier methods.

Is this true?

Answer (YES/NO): NO